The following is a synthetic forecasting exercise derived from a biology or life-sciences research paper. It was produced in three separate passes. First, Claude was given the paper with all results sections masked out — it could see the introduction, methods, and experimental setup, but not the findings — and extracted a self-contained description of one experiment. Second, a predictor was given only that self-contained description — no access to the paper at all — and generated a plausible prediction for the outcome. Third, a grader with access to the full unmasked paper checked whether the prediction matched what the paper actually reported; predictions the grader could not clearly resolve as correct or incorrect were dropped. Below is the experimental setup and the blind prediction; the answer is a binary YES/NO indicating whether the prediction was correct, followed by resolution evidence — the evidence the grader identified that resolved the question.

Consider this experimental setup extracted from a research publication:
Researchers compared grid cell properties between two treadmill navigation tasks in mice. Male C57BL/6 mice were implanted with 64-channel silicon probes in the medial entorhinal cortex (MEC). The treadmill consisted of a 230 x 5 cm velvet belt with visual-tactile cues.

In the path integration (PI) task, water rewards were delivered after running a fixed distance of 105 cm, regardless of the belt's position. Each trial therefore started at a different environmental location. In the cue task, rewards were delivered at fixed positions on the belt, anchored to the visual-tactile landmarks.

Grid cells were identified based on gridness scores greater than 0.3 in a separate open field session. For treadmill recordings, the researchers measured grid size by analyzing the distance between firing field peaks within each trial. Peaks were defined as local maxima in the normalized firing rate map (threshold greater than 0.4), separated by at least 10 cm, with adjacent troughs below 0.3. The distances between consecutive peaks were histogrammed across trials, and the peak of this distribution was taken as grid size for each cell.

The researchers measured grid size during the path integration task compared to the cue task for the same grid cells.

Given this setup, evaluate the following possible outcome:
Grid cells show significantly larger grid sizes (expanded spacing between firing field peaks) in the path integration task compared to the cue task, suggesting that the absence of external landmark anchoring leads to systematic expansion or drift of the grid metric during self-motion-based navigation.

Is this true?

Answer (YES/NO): NO